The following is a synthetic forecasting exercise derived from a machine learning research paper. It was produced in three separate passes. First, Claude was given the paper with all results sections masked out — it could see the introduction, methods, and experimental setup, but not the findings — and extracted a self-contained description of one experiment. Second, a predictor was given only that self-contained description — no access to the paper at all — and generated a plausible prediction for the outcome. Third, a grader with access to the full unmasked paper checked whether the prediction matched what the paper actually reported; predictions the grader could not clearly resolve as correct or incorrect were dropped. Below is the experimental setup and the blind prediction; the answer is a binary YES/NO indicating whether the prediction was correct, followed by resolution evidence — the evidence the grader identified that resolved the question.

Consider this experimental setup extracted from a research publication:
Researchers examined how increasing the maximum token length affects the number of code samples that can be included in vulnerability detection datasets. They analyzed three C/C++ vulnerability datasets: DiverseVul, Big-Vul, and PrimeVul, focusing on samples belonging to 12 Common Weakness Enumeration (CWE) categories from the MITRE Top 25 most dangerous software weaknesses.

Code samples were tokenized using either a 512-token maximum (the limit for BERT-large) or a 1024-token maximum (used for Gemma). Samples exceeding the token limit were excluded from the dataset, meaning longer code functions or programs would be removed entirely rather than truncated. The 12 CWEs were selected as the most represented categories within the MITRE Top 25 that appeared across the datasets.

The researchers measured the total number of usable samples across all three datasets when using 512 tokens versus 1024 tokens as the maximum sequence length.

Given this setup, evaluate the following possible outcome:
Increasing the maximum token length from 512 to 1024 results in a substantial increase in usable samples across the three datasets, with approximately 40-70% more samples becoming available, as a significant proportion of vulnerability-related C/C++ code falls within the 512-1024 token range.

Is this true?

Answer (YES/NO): YES